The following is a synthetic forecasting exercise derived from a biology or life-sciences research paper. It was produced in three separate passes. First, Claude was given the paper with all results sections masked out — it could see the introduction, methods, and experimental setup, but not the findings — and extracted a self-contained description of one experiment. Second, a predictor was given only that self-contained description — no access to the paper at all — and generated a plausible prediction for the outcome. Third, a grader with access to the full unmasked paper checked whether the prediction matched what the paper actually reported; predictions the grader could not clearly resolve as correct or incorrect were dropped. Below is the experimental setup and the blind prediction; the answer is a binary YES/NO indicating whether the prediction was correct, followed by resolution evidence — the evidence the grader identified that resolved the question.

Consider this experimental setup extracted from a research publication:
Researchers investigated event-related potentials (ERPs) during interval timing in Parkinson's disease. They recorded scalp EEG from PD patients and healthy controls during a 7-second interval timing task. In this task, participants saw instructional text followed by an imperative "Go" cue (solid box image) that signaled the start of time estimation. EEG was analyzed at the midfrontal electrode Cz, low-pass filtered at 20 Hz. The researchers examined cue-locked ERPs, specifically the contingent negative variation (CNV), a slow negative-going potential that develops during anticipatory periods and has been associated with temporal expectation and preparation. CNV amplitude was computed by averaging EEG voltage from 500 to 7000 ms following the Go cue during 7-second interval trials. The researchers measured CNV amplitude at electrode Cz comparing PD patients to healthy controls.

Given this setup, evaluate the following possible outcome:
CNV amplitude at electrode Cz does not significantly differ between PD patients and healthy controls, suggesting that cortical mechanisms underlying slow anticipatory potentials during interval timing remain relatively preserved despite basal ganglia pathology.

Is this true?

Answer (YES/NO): YES